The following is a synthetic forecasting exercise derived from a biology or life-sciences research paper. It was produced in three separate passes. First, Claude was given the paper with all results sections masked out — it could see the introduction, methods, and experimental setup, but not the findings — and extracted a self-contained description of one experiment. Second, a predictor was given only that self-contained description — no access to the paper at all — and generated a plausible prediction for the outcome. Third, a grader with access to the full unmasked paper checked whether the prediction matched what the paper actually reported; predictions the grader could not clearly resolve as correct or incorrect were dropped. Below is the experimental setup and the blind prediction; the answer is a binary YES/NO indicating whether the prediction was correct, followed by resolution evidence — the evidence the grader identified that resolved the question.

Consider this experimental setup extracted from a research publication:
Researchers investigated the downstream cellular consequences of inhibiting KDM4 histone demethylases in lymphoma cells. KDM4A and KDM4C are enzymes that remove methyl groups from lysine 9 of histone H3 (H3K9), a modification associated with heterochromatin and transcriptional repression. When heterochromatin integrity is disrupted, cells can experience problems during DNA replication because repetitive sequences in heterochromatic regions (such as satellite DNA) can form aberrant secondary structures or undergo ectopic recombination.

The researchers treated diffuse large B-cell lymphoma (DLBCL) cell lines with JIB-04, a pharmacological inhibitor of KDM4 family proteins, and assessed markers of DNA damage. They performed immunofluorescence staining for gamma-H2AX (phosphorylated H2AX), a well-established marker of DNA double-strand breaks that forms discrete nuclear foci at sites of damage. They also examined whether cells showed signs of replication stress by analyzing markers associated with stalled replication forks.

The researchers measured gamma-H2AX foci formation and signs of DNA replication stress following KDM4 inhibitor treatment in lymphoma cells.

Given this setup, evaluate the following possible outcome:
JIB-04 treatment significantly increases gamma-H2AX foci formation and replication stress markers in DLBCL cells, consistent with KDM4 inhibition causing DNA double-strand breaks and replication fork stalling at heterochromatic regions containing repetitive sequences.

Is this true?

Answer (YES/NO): YES